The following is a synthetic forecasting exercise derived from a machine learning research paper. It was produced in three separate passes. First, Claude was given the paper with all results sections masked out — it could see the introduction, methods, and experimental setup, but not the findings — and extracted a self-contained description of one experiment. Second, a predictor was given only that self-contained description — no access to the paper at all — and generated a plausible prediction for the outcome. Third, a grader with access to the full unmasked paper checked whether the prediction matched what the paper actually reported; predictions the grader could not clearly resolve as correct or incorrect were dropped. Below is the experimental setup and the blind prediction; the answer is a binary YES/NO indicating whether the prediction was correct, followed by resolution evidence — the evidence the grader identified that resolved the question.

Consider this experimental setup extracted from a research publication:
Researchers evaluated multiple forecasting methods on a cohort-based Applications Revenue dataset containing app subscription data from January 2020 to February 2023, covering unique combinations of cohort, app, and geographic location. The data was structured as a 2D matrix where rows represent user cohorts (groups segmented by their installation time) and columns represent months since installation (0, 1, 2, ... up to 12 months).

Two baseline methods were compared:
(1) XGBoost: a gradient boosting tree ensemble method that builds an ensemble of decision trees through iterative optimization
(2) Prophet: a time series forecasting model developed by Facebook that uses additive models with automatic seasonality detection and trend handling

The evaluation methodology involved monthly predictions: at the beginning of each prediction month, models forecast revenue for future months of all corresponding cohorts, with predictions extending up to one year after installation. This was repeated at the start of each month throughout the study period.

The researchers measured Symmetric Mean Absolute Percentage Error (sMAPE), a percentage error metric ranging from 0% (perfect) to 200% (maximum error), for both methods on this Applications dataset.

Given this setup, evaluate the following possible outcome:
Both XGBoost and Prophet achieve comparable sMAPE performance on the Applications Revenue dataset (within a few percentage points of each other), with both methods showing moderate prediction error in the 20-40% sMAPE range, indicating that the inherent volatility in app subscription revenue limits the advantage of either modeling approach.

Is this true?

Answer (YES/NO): NO